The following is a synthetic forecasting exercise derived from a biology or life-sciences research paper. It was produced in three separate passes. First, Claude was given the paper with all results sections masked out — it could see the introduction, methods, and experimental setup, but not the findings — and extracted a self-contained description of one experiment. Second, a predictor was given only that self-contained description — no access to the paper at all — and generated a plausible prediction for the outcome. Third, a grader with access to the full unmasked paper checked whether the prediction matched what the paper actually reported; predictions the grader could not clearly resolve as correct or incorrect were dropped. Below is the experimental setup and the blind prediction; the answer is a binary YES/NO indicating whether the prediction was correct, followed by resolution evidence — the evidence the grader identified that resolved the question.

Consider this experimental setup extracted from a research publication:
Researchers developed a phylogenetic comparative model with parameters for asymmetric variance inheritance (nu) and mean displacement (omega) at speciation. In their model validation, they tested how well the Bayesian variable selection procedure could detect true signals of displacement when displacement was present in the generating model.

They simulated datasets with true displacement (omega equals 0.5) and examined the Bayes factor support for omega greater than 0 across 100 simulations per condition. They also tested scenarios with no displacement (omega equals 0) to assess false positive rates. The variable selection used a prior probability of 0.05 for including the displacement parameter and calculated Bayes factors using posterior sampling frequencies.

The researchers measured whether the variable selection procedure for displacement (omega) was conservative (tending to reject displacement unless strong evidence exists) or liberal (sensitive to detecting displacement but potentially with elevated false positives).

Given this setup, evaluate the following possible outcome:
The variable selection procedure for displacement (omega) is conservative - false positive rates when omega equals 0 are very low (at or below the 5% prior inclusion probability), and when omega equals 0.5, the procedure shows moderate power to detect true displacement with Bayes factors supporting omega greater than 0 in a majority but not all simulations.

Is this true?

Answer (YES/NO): NO